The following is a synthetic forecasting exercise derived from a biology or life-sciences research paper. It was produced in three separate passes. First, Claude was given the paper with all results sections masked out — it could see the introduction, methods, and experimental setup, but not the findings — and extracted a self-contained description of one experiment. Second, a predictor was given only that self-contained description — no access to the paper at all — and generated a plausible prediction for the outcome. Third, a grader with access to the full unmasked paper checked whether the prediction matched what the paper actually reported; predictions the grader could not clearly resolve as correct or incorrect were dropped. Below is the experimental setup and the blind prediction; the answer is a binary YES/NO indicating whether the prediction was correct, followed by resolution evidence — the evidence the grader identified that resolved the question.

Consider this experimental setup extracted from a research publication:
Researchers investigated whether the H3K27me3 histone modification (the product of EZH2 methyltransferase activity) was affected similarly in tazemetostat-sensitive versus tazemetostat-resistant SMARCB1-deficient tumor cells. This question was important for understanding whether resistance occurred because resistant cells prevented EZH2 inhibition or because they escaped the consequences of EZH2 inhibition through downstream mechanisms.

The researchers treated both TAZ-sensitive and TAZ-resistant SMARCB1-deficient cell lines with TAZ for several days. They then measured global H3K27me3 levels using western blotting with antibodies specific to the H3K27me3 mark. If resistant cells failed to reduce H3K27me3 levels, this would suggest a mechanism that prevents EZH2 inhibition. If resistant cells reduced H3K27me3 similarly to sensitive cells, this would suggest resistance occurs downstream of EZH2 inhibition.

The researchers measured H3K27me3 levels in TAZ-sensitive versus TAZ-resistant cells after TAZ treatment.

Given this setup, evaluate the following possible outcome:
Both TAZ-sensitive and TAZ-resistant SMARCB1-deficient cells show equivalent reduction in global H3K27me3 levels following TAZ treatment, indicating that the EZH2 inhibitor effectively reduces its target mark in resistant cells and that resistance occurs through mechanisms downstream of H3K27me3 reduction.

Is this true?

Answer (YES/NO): YES